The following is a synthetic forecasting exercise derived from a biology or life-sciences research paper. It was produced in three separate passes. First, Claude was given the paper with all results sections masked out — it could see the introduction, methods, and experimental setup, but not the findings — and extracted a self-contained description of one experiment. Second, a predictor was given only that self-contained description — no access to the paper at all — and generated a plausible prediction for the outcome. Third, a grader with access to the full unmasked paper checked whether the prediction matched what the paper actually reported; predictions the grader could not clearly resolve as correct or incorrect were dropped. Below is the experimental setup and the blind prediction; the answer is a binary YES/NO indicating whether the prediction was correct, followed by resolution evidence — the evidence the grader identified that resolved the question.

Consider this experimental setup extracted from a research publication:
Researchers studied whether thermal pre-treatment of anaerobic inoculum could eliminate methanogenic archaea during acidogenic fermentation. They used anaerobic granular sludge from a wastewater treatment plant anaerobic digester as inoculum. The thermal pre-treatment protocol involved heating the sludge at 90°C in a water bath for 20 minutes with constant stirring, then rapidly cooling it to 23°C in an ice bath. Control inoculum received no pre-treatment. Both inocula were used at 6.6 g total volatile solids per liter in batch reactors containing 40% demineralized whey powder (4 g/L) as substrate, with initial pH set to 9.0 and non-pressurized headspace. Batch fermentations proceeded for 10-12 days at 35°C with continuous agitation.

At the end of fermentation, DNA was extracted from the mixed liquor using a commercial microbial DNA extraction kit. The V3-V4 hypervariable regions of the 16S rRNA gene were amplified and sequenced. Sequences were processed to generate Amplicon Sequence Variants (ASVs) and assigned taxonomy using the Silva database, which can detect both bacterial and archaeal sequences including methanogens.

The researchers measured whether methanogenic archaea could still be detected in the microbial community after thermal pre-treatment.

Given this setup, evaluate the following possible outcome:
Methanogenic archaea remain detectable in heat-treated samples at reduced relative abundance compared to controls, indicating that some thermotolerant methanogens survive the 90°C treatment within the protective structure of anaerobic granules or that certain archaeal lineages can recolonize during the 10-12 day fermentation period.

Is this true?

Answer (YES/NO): NO